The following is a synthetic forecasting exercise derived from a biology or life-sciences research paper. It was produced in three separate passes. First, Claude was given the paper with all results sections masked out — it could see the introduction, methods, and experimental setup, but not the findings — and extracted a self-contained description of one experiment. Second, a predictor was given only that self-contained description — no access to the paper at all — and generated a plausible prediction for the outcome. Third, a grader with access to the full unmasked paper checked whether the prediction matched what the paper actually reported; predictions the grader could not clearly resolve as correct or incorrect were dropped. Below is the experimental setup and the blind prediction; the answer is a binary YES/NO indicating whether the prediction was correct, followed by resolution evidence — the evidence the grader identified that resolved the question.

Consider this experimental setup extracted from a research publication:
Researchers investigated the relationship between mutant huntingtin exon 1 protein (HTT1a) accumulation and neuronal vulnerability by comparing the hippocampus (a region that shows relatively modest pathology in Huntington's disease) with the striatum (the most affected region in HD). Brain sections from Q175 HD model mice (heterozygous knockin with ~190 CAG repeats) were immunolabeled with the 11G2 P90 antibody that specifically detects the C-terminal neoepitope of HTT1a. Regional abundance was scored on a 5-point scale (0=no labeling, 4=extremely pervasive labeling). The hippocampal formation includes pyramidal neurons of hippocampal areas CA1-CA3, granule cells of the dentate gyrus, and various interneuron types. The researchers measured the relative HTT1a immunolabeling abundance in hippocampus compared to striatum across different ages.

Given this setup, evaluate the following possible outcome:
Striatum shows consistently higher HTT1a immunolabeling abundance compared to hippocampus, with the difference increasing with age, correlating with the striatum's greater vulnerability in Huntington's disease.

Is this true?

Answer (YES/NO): NO